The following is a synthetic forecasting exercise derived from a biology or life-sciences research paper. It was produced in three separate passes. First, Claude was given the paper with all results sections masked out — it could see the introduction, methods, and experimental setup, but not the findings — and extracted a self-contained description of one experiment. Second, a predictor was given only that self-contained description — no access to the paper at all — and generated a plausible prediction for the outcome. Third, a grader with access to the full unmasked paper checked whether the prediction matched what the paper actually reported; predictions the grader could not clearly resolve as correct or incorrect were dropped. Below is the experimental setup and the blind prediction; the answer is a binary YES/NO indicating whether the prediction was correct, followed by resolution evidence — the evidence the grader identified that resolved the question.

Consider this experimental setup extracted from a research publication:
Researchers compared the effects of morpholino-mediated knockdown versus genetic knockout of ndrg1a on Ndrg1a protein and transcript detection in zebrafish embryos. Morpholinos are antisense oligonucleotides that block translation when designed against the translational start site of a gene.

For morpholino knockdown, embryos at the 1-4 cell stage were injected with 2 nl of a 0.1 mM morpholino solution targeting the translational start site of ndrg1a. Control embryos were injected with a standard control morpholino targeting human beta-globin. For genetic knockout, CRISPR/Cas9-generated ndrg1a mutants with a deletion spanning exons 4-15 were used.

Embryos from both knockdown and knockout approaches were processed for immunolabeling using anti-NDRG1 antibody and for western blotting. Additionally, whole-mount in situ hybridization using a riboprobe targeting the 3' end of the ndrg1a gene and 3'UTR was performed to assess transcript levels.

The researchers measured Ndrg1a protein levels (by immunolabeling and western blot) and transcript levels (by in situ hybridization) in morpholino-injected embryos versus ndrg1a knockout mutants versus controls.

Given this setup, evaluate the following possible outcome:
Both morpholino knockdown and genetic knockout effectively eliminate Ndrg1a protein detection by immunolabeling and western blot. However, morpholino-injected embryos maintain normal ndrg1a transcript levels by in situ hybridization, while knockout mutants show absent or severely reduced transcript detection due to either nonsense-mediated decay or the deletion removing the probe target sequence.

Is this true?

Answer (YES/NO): NO